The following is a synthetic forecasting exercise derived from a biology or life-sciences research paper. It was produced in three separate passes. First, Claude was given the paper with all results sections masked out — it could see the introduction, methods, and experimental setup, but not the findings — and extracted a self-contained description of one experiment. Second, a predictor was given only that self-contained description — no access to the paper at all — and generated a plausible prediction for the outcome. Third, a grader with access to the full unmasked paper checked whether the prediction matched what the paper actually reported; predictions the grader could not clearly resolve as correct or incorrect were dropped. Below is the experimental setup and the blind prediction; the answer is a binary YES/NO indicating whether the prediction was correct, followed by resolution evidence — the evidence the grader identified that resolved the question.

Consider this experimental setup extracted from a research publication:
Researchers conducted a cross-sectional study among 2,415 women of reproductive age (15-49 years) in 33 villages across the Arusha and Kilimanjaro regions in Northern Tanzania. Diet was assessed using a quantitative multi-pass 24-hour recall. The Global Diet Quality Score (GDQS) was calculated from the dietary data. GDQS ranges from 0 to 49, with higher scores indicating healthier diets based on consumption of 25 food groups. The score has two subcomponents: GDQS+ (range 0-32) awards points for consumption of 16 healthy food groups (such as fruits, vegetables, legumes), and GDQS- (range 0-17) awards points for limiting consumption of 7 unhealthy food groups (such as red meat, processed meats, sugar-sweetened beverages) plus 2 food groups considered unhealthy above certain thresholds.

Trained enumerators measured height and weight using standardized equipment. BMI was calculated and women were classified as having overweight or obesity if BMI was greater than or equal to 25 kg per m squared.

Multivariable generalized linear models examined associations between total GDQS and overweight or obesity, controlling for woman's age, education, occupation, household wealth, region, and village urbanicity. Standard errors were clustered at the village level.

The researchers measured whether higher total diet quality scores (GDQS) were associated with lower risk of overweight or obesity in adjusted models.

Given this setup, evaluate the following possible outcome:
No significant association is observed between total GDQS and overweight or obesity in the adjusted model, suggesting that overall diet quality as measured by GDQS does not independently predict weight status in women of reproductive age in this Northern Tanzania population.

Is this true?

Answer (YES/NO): YES